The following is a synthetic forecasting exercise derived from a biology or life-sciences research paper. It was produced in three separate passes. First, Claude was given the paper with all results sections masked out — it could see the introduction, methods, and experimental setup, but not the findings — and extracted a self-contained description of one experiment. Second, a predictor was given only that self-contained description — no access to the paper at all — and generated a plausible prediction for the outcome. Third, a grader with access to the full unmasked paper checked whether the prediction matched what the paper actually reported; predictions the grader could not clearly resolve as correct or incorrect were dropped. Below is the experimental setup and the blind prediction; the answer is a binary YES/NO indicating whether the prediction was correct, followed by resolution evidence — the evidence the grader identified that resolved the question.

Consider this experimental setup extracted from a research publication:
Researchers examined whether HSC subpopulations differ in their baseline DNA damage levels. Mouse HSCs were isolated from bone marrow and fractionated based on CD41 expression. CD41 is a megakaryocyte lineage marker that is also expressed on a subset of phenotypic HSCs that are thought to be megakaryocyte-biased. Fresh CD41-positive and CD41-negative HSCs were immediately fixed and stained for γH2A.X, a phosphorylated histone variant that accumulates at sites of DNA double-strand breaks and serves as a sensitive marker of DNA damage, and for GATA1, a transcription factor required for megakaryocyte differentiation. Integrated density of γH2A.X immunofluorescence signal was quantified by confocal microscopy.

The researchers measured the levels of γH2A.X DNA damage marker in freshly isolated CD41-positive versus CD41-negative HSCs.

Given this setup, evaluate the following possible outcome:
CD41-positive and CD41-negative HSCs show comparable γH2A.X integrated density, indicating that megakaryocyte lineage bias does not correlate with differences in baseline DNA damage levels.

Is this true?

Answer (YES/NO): YES